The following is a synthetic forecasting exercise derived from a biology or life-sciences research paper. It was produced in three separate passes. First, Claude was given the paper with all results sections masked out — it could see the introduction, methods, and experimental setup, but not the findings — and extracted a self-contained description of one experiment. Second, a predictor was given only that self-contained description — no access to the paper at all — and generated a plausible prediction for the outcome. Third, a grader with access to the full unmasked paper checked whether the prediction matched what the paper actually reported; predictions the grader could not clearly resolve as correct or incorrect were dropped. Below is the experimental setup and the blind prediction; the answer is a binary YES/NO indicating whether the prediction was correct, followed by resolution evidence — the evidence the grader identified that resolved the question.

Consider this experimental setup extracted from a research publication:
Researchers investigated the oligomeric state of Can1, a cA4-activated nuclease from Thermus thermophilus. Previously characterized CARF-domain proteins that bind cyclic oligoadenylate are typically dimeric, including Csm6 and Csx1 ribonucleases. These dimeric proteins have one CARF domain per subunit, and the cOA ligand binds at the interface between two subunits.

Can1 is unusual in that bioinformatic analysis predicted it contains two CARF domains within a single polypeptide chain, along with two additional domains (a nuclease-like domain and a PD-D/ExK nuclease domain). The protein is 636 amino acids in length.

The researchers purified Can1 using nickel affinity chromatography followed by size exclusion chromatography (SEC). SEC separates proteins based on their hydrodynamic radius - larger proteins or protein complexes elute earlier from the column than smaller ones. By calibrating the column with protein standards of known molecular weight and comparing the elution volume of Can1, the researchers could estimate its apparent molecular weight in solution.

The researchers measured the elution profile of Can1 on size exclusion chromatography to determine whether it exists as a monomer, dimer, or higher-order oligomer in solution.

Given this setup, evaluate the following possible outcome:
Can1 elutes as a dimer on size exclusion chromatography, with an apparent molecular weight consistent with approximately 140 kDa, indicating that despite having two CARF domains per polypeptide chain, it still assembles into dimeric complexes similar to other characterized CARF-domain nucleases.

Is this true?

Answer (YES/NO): NO